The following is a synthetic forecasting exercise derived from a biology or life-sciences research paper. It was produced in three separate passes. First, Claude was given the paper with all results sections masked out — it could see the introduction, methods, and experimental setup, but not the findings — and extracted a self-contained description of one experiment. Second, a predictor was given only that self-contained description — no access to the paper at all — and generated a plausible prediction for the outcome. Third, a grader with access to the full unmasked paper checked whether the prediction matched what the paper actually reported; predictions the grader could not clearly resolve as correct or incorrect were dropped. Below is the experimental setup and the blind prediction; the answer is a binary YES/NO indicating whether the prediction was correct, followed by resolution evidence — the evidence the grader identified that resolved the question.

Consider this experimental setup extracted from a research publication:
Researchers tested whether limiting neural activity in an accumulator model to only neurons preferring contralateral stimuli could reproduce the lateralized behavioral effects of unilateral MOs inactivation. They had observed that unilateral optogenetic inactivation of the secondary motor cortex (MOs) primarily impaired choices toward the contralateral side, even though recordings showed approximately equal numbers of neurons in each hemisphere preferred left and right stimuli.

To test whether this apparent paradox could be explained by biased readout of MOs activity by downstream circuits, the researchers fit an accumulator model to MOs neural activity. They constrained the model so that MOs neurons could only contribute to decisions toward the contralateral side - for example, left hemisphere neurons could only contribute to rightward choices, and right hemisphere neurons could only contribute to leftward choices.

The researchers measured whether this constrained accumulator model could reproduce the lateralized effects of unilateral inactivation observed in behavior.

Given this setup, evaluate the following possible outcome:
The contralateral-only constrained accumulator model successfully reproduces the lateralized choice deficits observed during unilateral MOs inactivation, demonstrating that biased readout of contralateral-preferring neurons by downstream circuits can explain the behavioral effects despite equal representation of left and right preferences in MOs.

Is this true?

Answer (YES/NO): YES